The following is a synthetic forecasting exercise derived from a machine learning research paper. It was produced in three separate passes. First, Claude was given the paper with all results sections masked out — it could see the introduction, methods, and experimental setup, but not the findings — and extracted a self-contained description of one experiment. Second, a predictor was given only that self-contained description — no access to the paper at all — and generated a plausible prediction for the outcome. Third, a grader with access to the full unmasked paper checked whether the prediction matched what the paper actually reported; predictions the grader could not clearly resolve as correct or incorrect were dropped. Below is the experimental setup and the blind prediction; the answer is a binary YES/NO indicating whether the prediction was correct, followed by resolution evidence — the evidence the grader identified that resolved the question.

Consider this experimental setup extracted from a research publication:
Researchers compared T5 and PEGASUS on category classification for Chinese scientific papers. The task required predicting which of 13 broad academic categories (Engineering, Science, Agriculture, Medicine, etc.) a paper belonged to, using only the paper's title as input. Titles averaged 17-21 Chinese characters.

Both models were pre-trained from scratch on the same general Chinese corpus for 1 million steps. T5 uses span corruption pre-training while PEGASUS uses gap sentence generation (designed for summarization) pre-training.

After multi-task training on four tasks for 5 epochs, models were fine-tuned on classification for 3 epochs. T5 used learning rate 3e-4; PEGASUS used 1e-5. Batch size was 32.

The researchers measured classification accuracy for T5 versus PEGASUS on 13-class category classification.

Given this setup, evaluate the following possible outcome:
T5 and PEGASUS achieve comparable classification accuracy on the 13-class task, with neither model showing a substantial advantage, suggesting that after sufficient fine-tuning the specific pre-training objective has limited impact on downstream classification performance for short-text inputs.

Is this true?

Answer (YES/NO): NO